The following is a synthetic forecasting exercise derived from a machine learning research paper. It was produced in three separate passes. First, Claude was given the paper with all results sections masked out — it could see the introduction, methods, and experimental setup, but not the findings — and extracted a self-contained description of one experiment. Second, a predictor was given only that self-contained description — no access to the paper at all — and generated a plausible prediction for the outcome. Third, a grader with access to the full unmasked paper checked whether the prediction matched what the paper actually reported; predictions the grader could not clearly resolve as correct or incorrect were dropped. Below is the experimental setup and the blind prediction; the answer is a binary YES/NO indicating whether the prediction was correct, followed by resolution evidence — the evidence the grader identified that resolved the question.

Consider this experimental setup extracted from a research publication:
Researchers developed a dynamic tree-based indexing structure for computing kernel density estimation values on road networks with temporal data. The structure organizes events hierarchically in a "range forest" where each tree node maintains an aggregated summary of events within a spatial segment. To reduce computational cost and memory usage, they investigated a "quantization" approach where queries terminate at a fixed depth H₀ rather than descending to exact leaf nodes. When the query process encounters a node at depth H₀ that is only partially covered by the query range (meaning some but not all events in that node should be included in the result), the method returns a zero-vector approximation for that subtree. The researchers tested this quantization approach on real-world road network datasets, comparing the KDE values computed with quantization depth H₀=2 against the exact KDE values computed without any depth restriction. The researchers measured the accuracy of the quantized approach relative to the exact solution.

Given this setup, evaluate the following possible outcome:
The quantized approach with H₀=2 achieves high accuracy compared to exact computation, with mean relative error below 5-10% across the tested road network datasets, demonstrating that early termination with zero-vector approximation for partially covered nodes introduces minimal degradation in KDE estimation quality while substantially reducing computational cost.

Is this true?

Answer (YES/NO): YES